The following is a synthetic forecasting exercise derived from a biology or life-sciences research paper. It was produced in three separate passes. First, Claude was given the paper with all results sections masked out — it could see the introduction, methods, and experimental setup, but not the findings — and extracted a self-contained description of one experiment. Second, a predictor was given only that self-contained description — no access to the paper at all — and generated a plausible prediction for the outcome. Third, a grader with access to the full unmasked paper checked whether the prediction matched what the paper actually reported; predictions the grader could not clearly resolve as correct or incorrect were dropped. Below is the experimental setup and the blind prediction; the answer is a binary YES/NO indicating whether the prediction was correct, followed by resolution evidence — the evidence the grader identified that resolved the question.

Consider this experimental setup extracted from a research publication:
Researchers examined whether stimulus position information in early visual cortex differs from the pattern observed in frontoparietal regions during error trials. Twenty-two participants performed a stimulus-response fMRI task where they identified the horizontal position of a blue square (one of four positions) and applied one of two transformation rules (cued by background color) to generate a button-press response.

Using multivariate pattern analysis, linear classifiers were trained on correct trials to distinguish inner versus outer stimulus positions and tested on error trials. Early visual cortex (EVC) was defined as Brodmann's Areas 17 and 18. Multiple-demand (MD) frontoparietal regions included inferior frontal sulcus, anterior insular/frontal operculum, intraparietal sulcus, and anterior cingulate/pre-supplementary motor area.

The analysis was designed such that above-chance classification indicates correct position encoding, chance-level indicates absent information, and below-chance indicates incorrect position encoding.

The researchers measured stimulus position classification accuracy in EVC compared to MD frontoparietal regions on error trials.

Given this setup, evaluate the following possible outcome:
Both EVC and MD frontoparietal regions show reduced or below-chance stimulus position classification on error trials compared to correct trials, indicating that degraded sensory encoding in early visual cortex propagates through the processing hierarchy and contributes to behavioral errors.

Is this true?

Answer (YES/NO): NO